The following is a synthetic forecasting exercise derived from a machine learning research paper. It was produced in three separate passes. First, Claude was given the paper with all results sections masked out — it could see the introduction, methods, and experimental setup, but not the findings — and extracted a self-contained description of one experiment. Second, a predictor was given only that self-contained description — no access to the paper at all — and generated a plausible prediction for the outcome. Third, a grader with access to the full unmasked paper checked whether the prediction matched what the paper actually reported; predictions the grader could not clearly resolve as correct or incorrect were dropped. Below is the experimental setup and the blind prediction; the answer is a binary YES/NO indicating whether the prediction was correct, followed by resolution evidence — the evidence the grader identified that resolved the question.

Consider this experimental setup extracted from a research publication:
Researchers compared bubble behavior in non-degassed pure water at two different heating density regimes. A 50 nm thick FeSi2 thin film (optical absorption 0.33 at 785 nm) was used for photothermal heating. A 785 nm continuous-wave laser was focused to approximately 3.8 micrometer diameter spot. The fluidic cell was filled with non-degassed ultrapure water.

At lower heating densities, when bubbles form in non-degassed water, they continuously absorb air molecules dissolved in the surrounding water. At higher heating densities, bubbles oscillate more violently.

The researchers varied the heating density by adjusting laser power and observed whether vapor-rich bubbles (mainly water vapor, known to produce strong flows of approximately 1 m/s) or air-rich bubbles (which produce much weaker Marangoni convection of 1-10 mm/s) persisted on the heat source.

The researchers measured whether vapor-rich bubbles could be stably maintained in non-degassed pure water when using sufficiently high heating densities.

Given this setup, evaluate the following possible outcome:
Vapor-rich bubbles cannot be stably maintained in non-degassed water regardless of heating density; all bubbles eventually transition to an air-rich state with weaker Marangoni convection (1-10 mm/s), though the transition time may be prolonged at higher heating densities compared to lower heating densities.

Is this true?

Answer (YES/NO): NO